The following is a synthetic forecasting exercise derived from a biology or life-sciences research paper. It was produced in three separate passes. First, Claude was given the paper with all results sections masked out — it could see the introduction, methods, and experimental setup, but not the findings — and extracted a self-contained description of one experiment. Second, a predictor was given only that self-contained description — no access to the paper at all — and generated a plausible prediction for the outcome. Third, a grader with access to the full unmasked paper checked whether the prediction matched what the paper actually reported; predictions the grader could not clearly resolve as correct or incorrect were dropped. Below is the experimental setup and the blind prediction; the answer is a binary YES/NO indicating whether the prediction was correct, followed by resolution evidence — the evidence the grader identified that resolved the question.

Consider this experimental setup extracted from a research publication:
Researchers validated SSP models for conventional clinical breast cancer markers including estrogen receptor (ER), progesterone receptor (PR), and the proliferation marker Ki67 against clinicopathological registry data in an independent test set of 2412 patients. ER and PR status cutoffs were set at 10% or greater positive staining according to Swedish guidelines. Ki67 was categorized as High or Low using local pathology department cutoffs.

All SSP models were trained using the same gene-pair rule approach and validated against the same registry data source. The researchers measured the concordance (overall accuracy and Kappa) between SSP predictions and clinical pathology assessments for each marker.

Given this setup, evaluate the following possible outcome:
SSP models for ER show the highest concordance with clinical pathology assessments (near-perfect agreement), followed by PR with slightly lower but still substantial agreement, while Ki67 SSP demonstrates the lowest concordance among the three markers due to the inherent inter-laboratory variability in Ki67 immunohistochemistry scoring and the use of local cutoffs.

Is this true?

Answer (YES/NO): YES